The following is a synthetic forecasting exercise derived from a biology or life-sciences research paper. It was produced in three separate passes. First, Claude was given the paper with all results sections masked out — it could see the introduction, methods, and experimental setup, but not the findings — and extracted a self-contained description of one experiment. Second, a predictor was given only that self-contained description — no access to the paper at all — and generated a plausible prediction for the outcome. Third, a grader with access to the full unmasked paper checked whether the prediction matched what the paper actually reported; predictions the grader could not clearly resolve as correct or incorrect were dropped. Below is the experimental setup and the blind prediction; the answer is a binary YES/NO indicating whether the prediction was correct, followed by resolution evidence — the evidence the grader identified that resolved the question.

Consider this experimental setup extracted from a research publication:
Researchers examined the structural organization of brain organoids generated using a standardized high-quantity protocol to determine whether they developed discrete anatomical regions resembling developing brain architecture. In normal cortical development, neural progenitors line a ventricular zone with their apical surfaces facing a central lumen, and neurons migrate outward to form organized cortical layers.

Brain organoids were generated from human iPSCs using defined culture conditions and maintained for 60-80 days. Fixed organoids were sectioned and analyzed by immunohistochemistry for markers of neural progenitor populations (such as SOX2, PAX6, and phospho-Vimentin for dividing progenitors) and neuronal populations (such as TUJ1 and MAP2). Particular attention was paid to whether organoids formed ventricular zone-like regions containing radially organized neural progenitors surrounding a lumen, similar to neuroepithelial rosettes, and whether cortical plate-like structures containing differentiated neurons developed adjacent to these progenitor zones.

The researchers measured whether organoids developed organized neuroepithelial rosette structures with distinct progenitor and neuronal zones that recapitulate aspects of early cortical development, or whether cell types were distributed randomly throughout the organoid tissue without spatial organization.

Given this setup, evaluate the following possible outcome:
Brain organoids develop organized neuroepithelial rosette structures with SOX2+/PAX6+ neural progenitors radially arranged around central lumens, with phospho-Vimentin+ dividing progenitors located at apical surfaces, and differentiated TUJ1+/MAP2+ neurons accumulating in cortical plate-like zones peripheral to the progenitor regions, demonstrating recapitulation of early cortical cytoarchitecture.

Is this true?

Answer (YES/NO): YES